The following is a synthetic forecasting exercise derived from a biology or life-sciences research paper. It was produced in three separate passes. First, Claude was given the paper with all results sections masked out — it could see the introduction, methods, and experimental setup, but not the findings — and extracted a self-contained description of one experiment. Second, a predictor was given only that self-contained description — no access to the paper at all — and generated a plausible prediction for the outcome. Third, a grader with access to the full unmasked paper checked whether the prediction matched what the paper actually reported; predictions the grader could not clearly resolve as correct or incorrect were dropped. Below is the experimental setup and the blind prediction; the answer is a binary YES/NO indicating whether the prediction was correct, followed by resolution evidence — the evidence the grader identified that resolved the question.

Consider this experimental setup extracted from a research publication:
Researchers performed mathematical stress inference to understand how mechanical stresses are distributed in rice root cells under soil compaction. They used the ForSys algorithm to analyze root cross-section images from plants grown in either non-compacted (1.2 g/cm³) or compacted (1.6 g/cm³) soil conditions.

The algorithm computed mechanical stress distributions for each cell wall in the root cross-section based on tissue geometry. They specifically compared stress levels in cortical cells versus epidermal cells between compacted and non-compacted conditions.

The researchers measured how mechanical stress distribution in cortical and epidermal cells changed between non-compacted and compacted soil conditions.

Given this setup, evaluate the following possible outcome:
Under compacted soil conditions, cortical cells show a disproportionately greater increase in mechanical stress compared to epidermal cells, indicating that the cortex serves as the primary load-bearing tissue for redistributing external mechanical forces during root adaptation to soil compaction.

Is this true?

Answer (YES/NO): NO